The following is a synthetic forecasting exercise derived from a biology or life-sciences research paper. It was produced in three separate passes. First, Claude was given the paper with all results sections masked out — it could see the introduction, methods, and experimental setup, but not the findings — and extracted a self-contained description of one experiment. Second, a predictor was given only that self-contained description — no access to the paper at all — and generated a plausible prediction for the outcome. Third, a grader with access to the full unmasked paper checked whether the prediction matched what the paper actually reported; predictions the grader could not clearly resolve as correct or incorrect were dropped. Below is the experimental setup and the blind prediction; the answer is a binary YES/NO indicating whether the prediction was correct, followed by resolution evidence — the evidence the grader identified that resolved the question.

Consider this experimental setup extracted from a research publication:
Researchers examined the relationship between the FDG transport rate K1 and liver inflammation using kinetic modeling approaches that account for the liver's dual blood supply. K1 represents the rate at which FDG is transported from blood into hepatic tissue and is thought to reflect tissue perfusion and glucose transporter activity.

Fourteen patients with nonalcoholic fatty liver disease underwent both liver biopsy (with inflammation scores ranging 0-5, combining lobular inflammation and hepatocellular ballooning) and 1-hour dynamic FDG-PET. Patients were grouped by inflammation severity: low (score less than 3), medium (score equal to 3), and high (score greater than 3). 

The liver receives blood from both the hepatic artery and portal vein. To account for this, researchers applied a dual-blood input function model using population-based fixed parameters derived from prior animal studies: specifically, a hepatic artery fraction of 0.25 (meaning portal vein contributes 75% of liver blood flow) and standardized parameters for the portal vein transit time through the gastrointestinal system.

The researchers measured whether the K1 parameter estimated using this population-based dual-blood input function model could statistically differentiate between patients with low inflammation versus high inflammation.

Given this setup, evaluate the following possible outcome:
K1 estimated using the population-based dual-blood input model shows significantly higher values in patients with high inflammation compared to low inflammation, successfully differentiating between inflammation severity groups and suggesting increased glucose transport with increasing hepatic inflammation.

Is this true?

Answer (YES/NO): NO